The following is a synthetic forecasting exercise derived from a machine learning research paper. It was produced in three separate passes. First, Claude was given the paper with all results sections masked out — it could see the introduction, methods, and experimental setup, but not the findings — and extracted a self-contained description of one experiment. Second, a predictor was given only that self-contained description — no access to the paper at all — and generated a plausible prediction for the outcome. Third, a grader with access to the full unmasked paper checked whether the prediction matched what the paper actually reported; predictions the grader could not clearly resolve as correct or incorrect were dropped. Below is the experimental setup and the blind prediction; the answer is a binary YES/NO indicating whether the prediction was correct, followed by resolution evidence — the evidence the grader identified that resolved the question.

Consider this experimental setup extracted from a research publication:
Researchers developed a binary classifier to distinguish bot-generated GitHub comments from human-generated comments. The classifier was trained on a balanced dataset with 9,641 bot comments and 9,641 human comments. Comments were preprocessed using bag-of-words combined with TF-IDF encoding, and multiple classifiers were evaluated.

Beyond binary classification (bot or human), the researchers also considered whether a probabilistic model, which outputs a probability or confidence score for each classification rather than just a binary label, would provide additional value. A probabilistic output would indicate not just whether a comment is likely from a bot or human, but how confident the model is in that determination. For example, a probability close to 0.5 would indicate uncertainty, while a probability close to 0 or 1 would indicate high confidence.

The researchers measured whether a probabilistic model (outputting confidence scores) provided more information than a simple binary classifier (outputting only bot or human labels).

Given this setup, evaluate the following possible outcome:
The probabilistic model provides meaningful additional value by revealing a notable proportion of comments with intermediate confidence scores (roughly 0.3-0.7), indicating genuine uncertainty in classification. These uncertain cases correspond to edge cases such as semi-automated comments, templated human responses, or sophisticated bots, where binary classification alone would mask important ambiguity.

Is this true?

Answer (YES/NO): NO